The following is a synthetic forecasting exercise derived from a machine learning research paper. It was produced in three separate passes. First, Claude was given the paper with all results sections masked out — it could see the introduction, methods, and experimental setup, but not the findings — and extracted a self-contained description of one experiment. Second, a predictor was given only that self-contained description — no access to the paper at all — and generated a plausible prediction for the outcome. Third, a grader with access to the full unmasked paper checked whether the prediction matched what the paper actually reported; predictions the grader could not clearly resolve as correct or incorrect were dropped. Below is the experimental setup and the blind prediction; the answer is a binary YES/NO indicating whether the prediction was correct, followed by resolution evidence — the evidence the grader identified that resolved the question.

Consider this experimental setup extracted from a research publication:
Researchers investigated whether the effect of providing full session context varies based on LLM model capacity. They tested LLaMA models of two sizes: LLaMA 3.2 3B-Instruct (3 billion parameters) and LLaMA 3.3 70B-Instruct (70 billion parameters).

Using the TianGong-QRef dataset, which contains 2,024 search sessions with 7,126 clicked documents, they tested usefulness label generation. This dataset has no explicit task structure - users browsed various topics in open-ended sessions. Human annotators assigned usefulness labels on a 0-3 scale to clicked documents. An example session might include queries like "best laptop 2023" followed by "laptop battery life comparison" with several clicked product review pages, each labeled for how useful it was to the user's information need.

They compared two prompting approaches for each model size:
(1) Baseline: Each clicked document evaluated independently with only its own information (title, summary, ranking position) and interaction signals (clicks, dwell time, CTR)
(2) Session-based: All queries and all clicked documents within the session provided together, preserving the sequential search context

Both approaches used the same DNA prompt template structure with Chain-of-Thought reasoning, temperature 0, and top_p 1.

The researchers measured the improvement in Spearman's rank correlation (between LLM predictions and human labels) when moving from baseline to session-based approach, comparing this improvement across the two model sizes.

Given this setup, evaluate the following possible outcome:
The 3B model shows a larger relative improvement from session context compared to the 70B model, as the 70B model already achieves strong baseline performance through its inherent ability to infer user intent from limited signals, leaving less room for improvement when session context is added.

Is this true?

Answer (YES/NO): YES